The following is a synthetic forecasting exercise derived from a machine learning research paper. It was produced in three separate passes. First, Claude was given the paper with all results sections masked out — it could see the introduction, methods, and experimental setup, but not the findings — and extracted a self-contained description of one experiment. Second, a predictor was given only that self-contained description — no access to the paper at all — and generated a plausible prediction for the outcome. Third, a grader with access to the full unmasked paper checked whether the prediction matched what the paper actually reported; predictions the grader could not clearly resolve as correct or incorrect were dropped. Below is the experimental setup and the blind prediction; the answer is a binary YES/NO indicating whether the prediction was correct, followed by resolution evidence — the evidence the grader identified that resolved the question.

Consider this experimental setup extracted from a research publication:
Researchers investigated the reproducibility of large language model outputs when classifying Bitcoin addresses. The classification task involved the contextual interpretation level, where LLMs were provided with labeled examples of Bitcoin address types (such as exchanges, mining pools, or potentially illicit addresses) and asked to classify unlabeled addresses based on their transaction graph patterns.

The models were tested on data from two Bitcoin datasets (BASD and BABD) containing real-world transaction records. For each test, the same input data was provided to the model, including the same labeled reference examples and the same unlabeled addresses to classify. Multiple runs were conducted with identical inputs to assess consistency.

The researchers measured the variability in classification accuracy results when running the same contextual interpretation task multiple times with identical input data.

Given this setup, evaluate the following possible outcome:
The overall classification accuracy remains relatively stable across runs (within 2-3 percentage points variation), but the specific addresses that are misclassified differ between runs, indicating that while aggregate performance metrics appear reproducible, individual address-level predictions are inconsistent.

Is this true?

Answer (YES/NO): NO